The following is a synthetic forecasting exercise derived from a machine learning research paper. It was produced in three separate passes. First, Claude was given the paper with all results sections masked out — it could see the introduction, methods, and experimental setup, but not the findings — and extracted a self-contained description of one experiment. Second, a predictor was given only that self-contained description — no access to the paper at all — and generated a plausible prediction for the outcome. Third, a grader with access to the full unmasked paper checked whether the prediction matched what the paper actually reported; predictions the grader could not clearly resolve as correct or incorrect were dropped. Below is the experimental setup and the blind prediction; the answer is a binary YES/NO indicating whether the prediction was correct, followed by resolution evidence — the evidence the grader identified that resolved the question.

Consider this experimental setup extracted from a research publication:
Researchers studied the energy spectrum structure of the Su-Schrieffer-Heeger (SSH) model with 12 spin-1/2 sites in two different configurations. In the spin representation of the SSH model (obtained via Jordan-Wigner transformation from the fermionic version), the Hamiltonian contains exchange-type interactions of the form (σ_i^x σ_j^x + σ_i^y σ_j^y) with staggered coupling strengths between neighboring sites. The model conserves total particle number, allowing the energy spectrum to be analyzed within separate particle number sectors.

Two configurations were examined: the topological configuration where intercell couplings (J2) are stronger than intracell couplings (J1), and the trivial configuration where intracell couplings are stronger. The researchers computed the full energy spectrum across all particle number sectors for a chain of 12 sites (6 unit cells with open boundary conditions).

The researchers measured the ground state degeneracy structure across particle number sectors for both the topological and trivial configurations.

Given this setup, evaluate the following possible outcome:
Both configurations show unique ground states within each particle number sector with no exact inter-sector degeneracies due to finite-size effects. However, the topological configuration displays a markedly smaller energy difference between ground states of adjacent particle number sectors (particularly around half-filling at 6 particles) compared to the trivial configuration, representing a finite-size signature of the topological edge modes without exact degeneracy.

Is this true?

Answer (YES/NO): NO